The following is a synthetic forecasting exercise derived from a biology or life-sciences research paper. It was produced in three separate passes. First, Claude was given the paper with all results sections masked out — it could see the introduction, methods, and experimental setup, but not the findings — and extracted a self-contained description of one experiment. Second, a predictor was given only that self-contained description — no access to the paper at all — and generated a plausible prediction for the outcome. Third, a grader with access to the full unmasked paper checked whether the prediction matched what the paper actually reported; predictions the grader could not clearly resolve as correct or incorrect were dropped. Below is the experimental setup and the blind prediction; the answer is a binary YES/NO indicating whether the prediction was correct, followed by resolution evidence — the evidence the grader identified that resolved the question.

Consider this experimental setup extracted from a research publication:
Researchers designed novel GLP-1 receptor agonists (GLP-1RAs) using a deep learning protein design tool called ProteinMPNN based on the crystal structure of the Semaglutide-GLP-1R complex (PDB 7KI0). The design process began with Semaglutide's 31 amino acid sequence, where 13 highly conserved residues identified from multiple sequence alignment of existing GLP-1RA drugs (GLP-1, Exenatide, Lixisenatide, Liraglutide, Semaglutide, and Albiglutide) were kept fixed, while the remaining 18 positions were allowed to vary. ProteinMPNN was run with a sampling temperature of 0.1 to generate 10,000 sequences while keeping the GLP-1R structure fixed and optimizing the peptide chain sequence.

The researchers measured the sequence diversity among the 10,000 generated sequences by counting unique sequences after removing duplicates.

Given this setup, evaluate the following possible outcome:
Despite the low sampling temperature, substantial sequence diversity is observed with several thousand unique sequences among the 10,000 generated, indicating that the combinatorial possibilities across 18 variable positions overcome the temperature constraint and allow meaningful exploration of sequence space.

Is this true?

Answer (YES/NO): NO